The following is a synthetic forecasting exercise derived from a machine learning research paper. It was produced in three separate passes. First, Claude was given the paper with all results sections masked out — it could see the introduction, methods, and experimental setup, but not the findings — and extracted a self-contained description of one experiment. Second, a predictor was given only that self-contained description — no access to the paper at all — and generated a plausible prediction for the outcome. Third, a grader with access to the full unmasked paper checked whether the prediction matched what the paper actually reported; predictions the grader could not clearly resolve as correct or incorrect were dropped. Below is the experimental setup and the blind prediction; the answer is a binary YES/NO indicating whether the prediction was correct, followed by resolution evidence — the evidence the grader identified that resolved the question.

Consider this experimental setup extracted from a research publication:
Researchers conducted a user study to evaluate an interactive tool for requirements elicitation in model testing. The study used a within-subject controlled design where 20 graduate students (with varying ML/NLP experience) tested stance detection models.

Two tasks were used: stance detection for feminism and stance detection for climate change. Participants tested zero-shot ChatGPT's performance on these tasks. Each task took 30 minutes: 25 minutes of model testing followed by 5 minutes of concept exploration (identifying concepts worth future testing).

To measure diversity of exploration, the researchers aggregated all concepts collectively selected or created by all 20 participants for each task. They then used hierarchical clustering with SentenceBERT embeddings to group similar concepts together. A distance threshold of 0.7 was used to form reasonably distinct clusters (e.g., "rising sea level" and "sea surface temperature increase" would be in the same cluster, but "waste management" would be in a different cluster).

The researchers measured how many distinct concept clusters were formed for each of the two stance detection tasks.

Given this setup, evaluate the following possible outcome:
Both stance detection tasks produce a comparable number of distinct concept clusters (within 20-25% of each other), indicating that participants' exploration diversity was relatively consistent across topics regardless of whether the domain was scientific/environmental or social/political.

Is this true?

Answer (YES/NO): YES